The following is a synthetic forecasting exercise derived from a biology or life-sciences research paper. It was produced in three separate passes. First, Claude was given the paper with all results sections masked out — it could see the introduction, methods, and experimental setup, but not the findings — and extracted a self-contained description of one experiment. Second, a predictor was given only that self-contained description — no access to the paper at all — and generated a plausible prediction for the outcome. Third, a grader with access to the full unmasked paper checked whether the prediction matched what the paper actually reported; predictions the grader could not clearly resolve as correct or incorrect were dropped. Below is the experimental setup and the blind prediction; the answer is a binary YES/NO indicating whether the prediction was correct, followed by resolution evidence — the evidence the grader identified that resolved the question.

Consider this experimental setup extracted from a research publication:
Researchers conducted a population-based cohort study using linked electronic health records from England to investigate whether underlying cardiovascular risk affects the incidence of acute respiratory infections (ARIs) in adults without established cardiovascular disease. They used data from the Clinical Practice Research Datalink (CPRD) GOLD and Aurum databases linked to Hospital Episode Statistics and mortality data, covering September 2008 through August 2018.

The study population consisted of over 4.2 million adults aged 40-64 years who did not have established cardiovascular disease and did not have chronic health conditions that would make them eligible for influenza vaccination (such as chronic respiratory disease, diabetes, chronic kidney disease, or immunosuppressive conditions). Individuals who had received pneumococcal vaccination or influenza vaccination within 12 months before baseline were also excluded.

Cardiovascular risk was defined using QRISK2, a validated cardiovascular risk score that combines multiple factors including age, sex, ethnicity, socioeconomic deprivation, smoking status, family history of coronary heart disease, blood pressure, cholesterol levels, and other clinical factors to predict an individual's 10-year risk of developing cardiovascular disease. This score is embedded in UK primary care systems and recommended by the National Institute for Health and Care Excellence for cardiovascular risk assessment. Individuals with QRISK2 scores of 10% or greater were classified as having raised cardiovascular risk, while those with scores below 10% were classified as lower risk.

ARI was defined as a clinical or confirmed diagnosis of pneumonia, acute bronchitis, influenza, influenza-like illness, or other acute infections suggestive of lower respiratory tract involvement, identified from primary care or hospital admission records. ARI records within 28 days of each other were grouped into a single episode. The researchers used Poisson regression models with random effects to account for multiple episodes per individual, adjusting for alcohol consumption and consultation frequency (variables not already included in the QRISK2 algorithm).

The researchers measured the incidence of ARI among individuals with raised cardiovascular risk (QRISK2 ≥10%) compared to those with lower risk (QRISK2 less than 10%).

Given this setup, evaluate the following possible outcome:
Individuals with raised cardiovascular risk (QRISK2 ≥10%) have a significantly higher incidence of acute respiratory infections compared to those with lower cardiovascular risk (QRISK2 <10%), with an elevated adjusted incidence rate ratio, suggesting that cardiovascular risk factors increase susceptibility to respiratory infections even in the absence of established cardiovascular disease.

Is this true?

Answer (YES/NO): YES